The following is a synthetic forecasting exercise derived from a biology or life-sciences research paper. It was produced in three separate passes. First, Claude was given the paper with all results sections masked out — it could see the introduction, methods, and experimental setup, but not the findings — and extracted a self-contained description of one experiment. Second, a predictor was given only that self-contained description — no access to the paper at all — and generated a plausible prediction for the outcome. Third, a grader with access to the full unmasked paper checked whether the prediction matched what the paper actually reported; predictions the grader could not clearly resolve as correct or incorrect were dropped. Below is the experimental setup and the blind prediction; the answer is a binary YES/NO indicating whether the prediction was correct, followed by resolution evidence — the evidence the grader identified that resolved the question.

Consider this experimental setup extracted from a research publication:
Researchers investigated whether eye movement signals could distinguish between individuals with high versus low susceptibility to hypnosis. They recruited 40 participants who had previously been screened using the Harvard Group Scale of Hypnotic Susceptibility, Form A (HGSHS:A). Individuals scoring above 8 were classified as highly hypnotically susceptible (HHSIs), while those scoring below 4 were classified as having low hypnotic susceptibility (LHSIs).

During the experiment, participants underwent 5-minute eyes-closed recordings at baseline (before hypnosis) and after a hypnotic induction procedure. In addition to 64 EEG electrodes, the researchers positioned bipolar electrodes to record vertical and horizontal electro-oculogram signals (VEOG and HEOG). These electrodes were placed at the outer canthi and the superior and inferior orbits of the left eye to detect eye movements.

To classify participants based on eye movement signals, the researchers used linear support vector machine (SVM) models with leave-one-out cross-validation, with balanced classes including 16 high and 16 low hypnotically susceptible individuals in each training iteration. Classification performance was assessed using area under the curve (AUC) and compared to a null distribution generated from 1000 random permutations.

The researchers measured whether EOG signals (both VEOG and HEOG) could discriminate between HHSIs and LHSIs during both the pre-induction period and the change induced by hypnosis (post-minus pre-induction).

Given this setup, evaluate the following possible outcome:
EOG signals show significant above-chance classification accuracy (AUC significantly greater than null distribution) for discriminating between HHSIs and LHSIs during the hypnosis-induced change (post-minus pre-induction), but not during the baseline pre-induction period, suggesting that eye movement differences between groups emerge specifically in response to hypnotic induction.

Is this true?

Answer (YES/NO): NO